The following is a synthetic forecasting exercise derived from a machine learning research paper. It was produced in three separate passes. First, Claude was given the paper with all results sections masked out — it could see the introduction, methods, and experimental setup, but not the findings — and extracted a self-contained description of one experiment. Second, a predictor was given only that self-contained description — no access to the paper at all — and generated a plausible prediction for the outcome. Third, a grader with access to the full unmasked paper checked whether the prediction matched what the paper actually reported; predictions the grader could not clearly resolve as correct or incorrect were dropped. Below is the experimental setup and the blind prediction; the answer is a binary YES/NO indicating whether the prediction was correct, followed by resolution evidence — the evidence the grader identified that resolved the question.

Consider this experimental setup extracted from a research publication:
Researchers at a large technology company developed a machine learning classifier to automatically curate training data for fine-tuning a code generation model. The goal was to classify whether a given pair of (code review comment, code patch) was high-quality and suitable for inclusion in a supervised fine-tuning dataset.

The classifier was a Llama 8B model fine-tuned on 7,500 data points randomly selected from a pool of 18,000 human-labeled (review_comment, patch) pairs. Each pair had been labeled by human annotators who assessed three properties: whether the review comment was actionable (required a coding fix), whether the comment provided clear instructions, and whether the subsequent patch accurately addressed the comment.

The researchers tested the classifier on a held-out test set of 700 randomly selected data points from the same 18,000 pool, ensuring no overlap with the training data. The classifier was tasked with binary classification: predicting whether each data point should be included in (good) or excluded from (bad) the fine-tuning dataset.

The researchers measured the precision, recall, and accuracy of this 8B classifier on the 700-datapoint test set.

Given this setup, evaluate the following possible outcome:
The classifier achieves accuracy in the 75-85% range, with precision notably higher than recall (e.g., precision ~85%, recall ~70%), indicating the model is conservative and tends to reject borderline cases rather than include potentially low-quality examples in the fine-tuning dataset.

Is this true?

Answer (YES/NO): YES